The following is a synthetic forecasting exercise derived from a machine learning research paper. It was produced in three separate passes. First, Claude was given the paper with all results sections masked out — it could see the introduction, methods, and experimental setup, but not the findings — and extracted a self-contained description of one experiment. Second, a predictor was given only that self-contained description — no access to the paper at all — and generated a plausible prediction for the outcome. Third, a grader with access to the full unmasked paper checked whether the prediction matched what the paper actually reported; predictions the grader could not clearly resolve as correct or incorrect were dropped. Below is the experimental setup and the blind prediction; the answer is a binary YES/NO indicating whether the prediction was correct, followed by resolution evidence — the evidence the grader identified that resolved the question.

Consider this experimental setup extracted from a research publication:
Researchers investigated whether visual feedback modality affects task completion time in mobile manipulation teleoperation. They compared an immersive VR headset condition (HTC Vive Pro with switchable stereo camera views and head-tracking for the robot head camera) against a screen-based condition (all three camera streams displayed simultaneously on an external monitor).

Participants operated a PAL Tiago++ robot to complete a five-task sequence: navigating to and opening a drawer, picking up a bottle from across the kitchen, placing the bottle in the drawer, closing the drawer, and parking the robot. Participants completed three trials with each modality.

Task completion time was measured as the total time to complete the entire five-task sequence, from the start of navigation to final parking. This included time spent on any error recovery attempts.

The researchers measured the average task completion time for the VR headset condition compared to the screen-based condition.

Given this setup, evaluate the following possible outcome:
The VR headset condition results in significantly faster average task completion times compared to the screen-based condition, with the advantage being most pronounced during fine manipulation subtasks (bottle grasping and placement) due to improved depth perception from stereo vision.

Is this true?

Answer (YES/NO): NO